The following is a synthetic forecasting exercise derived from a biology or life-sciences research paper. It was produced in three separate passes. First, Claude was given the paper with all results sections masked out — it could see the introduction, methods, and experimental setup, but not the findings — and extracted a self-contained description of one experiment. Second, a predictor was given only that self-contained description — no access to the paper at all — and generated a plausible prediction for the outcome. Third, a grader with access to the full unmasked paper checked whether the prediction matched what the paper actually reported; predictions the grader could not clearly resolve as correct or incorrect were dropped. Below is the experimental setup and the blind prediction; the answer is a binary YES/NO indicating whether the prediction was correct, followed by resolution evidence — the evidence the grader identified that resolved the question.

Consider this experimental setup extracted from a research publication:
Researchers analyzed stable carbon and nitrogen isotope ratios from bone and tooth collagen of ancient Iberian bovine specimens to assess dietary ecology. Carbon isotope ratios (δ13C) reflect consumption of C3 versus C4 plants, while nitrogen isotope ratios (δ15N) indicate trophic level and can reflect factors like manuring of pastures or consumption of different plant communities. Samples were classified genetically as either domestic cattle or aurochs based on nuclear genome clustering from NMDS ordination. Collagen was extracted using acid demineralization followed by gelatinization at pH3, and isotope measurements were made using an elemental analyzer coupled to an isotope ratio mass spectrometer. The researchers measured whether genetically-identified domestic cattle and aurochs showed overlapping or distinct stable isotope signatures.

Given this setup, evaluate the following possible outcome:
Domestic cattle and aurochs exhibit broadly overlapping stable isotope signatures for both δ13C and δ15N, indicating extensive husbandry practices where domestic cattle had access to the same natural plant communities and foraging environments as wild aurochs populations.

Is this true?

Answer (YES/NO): NO